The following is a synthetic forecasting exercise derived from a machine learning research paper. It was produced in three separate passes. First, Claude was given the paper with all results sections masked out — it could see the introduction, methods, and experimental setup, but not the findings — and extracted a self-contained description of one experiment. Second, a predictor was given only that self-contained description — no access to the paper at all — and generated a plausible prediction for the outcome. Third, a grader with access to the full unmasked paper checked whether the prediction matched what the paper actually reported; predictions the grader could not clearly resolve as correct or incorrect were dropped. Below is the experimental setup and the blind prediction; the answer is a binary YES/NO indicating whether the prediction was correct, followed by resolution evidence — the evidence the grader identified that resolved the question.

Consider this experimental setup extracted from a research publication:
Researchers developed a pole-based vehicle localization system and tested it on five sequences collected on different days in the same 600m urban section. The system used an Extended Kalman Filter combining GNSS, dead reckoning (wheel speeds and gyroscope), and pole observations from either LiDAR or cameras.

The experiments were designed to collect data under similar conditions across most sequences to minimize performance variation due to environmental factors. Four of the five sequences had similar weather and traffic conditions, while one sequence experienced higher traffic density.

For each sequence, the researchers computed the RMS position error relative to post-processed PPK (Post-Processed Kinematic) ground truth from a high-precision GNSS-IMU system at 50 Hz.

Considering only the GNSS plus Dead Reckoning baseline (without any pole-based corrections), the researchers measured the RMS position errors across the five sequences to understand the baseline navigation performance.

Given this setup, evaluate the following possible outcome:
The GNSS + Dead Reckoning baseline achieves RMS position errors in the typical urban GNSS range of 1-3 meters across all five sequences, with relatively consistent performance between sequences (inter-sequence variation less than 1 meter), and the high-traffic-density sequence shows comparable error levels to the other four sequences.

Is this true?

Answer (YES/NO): NO